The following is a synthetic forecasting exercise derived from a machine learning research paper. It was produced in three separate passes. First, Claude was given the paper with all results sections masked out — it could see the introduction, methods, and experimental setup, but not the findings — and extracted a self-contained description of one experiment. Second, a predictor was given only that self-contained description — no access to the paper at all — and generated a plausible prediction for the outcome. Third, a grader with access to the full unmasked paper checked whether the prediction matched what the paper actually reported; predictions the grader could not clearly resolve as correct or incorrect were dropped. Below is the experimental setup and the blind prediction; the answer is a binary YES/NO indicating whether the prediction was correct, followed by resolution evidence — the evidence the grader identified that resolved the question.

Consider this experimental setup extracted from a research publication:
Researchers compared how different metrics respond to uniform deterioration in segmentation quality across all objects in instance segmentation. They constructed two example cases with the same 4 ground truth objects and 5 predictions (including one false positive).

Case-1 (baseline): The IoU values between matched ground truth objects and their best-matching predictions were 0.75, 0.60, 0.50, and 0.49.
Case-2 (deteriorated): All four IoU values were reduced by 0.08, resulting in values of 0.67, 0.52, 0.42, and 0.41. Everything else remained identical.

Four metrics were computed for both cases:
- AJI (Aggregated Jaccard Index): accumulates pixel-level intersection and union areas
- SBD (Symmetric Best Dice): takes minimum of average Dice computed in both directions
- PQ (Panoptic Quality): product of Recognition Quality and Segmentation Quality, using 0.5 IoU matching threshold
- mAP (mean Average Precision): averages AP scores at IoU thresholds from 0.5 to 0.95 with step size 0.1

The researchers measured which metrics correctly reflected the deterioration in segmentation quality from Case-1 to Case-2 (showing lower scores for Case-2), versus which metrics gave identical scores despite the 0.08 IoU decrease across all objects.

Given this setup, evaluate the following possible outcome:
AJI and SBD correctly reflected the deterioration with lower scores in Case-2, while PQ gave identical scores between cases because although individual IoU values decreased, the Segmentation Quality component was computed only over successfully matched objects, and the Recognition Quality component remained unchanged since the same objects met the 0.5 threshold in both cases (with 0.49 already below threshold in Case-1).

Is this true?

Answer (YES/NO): NO